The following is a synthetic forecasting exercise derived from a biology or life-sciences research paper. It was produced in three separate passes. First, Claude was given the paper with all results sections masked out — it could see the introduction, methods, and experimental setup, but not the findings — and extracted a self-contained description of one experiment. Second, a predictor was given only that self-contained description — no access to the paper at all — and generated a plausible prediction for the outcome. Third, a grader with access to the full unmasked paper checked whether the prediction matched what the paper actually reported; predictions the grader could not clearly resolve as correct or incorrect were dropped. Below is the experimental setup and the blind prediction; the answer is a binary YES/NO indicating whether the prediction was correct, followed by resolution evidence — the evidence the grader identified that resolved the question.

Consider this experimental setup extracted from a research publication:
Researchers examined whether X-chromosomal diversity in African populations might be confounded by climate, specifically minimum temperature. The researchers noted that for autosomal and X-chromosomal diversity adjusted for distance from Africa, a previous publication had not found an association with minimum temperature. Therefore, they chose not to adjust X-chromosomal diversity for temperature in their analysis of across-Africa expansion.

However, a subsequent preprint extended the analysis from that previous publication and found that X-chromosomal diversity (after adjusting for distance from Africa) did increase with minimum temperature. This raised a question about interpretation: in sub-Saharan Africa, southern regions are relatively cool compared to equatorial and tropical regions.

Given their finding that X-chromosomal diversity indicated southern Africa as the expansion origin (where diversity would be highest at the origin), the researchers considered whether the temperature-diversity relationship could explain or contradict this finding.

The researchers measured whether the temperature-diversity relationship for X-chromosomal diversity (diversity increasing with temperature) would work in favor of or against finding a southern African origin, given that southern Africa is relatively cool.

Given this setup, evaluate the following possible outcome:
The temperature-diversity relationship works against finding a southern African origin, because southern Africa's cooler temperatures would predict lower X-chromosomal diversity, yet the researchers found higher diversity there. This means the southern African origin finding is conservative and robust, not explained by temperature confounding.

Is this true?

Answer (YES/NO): YES